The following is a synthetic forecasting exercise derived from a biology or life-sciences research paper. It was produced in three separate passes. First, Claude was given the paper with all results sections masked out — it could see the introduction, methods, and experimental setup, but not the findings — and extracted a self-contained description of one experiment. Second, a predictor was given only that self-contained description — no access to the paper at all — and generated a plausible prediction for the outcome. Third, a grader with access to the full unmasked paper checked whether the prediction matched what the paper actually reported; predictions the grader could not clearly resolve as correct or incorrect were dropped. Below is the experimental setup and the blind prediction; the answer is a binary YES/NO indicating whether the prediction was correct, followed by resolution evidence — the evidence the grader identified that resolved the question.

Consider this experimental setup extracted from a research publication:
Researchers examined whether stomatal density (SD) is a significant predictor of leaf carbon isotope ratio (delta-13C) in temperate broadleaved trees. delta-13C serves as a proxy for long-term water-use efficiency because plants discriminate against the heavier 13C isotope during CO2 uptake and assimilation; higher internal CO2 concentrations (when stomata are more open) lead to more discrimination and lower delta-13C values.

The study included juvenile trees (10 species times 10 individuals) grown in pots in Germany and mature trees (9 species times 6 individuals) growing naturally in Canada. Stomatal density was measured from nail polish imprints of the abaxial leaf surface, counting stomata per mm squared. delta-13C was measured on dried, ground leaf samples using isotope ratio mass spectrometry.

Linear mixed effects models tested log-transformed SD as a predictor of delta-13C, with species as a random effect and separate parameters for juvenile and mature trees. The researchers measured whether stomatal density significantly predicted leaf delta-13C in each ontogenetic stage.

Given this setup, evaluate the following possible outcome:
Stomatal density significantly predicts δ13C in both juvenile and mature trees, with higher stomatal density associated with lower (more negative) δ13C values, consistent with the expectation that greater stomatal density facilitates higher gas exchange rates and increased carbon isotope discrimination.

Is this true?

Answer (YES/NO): NO